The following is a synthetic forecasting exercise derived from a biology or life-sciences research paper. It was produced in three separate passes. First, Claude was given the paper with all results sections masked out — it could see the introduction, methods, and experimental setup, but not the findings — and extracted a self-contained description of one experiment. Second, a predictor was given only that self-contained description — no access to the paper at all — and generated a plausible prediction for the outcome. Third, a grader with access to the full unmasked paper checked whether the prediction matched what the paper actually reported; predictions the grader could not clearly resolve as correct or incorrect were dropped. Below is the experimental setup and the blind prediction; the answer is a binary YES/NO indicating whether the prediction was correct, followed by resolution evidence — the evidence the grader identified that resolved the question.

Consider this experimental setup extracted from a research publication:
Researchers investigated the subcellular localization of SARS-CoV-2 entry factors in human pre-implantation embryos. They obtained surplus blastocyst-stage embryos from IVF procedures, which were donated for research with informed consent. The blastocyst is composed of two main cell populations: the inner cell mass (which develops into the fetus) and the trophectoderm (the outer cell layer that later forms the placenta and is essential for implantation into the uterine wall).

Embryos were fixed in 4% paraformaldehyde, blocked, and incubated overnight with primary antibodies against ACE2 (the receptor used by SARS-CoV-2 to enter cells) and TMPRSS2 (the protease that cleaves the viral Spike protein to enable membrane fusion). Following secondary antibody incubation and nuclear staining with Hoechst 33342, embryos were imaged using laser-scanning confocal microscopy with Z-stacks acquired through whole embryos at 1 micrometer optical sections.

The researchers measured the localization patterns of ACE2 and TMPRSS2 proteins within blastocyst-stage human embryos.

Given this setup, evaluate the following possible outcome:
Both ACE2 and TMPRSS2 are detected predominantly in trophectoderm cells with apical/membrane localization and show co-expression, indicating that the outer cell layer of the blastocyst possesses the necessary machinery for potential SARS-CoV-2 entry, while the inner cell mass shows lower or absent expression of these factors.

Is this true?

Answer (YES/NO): NO